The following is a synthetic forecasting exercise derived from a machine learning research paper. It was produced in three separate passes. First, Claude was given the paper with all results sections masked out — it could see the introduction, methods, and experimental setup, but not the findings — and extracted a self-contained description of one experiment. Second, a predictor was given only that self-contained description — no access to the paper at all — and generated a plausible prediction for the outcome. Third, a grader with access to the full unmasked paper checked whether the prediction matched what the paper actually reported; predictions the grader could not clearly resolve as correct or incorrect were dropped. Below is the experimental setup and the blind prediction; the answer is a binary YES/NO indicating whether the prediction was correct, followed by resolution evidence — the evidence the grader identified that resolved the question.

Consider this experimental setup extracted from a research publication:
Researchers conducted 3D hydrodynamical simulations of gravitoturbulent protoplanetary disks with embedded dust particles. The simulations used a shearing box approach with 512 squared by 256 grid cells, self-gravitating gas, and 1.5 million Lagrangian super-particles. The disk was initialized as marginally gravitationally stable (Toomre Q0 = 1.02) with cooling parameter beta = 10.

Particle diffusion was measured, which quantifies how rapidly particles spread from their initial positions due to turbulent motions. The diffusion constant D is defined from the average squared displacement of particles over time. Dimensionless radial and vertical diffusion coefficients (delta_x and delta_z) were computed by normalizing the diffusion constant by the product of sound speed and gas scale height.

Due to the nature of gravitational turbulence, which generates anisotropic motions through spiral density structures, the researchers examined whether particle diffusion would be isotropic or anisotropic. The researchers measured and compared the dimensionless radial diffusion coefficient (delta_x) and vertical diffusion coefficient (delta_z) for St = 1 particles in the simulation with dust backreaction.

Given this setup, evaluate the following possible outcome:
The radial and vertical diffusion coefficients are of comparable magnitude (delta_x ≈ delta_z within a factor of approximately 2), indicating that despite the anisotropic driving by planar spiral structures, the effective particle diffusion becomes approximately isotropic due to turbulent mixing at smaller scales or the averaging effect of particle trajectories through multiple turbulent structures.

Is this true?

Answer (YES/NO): NO